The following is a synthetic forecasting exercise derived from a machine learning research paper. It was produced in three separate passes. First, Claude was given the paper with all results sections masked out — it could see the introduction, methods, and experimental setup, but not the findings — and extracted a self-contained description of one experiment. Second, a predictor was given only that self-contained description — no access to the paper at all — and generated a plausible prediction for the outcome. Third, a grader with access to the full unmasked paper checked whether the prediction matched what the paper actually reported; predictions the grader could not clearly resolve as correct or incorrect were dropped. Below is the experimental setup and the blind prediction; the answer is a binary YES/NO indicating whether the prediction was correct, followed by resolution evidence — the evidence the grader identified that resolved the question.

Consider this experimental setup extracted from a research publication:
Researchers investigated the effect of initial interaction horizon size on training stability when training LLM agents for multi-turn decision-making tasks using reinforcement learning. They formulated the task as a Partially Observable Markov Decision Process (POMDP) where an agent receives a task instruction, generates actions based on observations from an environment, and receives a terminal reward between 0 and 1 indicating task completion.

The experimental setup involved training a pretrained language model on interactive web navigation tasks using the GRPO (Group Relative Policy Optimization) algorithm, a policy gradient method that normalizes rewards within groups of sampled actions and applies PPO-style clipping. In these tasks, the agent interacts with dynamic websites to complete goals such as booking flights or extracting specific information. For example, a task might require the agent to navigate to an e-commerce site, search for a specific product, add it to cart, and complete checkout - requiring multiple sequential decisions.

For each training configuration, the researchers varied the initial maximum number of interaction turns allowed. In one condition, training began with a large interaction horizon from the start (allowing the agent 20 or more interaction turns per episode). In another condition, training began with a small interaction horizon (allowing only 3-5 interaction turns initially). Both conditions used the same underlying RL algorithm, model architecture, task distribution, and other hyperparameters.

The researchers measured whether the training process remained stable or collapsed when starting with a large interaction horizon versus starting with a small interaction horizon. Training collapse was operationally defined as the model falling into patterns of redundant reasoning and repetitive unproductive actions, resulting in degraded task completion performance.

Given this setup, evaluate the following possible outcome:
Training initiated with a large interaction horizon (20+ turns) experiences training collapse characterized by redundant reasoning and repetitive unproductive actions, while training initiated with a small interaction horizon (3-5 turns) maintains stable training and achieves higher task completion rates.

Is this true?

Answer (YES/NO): NO